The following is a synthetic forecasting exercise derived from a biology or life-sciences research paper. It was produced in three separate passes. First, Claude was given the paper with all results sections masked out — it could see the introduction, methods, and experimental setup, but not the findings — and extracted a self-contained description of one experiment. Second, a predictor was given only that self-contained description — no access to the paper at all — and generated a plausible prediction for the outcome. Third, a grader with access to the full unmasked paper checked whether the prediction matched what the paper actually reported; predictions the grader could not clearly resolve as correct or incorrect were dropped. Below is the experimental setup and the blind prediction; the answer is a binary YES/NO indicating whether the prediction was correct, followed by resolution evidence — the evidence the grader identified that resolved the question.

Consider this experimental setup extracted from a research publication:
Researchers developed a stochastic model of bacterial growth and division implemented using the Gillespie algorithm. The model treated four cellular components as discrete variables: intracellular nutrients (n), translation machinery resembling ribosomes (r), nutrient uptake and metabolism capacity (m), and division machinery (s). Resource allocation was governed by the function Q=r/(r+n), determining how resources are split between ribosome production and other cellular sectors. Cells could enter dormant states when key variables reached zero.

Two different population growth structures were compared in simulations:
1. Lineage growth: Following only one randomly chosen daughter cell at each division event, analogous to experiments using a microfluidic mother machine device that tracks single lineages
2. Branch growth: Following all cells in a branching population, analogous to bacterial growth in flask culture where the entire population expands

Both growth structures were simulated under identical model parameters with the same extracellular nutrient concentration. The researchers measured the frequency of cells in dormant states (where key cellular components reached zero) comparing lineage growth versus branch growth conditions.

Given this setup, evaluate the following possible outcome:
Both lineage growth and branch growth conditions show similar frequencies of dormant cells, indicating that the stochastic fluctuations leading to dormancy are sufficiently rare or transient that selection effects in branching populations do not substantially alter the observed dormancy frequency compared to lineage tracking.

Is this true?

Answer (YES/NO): NO